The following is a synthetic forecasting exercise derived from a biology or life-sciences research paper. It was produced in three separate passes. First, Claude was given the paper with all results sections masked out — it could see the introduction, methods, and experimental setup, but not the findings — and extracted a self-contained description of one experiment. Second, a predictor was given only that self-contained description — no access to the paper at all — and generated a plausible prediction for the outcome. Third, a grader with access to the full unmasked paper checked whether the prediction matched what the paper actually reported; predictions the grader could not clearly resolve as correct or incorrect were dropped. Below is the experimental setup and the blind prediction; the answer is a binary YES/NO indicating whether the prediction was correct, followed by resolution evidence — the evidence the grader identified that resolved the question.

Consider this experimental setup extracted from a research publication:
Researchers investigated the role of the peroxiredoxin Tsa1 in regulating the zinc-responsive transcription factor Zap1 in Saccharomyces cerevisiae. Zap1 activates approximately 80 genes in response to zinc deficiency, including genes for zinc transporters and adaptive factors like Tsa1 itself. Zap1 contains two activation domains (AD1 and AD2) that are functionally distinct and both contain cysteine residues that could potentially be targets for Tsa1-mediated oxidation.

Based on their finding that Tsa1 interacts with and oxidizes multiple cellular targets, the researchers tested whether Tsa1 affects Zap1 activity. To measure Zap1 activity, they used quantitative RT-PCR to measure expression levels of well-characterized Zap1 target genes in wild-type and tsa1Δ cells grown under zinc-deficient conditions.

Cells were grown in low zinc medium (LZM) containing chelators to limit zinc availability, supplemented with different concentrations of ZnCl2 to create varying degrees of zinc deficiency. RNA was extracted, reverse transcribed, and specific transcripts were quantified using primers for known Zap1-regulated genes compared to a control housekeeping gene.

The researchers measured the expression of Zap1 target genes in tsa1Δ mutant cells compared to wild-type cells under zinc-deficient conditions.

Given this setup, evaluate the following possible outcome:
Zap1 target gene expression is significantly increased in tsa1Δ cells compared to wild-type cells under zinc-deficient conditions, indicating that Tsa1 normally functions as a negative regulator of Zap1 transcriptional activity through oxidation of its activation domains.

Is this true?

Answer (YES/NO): NO